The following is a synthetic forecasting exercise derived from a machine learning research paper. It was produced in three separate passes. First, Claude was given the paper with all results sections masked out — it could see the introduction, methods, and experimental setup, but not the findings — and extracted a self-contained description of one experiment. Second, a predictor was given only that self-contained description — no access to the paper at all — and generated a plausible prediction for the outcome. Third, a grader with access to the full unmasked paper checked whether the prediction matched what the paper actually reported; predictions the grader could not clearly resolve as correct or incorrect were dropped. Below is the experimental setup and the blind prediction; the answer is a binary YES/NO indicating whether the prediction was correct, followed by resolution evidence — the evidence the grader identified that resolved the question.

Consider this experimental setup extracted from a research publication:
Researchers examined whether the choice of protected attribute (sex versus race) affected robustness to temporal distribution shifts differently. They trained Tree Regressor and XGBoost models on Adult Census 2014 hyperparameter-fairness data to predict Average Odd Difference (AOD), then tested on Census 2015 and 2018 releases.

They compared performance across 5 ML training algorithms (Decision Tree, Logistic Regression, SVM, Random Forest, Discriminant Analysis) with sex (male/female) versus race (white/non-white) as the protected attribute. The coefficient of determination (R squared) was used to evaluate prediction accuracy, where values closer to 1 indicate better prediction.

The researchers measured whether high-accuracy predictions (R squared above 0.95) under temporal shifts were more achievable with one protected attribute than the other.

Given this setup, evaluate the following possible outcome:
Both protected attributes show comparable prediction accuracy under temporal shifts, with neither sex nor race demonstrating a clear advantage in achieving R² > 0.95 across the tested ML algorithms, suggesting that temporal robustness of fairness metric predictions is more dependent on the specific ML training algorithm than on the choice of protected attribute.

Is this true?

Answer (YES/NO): NO